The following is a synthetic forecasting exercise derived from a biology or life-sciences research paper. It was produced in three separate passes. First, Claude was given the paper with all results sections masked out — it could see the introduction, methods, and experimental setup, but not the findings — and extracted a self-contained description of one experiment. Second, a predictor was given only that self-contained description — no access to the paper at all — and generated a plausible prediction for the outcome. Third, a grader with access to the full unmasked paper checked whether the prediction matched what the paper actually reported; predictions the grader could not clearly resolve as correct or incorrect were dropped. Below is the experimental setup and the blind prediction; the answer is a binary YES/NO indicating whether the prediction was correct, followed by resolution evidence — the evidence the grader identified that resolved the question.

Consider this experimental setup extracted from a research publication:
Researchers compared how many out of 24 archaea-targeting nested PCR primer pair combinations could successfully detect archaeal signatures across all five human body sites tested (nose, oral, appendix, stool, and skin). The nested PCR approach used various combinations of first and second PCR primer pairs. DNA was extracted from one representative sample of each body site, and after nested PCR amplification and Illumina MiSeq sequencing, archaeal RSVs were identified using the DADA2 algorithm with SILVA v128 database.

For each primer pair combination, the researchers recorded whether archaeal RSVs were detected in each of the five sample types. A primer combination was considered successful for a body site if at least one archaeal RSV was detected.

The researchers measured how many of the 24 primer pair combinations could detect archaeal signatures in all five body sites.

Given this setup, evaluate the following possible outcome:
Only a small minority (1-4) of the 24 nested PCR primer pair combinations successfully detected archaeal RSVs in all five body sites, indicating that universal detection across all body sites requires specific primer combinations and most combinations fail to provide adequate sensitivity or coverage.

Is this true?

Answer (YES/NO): NO